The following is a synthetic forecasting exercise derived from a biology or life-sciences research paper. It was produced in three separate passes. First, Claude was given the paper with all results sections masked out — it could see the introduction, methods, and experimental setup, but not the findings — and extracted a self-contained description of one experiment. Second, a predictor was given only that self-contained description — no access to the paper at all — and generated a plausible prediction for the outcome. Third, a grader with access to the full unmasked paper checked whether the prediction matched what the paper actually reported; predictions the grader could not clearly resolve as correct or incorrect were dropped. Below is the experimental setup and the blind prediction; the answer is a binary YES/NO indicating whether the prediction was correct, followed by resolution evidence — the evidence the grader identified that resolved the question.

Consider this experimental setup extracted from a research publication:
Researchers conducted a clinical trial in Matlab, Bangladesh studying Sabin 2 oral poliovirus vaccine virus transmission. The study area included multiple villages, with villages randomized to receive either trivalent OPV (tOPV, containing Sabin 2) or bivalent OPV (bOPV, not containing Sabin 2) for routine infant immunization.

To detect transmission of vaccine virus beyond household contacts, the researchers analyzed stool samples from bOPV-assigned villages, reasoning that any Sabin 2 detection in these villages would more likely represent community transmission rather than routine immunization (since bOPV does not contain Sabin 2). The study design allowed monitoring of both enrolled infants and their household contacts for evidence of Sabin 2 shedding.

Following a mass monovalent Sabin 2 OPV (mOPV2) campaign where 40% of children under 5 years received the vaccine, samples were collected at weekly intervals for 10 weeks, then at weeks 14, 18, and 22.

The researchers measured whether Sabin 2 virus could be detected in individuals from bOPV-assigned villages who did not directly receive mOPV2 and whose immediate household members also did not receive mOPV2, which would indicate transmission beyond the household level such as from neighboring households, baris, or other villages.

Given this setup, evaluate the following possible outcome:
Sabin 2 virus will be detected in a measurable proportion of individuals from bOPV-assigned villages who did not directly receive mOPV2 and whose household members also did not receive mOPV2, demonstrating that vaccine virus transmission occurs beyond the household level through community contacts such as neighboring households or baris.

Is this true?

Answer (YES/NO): YES